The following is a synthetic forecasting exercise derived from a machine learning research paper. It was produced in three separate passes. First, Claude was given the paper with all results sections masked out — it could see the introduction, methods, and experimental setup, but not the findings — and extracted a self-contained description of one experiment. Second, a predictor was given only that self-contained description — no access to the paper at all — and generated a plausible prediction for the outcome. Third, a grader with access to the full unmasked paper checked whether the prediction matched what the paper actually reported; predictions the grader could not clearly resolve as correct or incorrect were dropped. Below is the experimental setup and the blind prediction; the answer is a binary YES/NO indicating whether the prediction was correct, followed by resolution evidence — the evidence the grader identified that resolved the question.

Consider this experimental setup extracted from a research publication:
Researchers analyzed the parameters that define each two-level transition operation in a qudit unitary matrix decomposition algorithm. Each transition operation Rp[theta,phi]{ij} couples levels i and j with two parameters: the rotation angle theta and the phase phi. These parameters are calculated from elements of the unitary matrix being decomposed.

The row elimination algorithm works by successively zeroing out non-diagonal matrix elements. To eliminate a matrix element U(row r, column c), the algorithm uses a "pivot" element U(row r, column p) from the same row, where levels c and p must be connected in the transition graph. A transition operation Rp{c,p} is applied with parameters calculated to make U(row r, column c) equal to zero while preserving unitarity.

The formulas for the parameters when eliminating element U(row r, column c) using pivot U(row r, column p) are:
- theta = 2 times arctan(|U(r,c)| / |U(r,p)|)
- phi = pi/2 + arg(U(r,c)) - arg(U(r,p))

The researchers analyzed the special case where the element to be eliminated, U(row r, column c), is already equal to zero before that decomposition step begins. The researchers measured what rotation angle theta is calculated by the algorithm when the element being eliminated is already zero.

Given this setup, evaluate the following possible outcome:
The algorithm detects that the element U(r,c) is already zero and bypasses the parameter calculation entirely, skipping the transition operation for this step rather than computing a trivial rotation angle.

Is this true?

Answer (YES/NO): NO